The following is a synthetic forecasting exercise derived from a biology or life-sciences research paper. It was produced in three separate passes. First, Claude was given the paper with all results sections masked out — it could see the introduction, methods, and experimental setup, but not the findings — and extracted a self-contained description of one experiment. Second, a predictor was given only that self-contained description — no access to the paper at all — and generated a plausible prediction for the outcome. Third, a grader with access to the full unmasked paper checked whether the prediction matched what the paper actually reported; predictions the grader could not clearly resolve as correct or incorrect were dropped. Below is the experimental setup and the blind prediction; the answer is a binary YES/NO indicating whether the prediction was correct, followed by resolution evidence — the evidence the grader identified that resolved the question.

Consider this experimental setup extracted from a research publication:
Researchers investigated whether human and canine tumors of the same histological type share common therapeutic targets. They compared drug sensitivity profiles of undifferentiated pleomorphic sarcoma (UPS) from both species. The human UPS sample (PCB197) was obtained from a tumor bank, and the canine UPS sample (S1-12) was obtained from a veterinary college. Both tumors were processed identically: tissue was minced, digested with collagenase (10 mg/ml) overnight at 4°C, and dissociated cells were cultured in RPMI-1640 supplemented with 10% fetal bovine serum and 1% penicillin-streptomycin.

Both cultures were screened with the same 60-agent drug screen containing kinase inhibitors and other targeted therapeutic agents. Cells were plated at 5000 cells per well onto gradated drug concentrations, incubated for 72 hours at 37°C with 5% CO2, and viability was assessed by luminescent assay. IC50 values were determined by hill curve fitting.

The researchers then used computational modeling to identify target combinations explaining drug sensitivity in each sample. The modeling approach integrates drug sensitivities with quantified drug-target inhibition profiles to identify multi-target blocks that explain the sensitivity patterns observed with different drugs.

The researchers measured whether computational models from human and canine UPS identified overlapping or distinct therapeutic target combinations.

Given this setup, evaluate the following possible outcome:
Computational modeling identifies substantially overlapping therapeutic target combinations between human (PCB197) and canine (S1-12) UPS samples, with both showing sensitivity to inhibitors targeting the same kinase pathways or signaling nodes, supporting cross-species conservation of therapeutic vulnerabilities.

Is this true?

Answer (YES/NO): YES